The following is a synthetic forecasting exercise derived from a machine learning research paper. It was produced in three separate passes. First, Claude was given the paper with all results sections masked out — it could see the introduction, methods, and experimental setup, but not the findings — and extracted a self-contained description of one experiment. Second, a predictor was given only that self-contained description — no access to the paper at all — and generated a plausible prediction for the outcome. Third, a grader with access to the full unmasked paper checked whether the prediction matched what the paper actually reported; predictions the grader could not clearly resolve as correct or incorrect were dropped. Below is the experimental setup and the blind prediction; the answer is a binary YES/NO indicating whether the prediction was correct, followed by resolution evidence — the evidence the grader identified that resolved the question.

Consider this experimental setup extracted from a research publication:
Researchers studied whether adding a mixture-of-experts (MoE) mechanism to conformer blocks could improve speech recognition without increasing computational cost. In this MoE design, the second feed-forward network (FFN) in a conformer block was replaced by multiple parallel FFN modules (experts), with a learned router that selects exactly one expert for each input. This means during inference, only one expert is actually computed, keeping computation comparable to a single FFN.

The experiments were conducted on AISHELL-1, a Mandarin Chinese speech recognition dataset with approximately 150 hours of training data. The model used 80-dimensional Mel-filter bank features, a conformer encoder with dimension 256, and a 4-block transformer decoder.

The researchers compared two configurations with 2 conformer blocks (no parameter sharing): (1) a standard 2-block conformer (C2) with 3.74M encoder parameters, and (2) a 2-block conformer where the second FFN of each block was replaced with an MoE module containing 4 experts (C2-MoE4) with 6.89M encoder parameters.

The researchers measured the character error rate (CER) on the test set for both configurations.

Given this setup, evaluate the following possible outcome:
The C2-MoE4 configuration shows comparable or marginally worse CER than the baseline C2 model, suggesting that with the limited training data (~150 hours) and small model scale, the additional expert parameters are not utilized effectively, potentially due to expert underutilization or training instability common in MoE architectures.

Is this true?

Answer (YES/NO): NO